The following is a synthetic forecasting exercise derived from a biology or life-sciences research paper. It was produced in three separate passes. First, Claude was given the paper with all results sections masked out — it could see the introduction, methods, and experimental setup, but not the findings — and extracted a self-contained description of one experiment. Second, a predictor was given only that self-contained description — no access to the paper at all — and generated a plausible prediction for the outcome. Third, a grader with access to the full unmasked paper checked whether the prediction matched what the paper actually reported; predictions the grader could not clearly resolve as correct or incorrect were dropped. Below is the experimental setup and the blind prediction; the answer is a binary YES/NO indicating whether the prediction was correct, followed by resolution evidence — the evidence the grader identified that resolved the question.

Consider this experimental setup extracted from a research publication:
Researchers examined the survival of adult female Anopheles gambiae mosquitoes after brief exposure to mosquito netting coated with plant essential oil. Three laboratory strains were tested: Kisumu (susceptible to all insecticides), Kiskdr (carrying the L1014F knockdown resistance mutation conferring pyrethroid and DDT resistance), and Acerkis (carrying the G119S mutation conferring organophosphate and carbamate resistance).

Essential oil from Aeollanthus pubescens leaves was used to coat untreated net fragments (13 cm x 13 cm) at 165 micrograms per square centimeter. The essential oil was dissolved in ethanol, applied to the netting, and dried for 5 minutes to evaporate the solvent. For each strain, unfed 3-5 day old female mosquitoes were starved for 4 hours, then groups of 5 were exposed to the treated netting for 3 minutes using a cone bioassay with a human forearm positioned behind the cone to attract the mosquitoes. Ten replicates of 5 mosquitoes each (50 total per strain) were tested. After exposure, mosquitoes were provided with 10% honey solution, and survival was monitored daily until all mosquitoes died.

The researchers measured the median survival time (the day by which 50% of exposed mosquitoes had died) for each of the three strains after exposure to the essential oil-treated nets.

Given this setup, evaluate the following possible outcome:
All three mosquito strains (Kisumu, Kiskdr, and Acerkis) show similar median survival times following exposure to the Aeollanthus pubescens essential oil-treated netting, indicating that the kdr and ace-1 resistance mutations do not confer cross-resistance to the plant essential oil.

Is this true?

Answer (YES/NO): NO